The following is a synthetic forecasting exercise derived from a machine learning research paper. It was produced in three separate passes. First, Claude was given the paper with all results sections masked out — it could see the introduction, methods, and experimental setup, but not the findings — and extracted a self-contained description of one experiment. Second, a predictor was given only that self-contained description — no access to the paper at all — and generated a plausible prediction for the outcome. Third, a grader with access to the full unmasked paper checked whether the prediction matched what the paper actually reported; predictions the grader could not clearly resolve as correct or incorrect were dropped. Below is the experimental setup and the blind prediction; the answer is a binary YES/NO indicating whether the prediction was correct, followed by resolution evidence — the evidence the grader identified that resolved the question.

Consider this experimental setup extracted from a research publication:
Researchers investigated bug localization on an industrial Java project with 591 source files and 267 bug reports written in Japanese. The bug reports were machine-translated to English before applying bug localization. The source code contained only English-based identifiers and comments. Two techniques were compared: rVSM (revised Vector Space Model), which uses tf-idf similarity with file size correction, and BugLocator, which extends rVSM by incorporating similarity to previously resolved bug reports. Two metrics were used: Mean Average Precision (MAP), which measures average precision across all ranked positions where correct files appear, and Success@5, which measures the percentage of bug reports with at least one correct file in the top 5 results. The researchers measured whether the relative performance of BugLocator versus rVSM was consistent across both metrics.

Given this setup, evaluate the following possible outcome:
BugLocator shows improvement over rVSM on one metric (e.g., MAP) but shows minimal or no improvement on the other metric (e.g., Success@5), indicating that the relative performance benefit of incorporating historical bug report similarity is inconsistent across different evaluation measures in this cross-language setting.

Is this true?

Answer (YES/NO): NO